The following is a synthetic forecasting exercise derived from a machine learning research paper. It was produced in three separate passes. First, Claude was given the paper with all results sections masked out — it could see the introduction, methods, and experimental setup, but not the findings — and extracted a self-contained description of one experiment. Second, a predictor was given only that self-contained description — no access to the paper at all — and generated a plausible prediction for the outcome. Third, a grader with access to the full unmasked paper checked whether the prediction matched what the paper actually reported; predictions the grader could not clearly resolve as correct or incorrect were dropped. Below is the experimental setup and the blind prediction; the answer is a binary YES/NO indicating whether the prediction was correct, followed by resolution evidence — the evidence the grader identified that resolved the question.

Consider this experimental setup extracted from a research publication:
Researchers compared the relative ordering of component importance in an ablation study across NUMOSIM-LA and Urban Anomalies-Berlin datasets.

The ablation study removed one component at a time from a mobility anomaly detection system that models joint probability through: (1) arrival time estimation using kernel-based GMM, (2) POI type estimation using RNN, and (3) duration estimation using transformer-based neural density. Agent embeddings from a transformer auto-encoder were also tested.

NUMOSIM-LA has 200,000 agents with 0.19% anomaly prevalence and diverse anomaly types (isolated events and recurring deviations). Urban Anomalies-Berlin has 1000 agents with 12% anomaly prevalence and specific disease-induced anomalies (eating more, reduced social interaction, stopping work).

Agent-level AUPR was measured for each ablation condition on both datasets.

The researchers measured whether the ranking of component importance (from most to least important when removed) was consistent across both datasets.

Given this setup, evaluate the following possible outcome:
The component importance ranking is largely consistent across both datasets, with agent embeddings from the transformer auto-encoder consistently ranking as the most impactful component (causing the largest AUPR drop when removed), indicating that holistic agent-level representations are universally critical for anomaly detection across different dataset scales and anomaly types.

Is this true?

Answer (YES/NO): YES